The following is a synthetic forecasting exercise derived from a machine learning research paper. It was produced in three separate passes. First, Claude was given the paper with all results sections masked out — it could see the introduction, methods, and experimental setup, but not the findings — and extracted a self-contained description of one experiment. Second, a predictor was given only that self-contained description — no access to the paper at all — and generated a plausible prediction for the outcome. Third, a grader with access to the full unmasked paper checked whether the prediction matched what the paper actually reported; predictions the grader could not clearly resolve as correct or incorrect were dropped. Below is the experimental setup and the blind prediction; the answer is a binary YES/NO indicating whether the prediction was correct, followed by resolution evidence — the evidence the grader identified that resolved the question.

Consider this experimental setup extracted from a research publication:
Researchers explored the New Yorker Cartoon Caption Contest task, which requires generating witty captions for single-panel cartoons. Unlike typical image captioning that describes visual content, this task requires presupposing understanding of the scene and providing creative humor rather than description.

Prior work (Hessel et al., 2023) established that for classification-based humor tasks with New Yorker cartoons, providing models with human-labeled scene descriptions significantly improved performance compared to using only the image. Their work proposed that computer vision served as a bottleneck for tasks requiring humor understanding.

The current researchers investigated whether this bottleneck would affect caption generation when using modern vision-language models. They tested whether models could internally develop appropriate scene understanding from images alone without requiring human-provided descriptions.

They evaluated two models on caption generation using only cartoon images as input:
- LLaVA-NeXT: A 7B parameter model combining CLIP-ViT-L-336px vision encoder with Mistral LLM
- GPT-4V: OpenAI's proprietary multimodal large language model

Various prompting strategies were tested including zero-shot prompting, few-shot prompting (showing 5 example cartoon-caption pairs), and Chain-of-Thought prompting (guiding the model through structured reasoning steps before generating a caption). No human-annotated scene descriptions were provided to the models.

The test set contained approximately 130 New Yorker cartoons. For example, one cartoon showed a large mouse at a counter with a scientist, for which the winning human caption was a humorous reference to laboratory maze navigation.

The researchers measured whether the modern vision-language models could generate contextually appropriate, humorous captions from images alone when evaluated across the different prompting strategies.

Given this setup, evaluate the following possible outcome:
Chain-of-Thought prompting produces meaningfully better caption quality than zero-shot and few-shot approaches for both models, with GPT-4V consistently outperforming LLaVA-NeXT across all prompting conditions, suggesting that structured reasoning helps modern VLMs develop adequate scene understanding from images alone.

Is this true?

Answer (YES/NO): NO